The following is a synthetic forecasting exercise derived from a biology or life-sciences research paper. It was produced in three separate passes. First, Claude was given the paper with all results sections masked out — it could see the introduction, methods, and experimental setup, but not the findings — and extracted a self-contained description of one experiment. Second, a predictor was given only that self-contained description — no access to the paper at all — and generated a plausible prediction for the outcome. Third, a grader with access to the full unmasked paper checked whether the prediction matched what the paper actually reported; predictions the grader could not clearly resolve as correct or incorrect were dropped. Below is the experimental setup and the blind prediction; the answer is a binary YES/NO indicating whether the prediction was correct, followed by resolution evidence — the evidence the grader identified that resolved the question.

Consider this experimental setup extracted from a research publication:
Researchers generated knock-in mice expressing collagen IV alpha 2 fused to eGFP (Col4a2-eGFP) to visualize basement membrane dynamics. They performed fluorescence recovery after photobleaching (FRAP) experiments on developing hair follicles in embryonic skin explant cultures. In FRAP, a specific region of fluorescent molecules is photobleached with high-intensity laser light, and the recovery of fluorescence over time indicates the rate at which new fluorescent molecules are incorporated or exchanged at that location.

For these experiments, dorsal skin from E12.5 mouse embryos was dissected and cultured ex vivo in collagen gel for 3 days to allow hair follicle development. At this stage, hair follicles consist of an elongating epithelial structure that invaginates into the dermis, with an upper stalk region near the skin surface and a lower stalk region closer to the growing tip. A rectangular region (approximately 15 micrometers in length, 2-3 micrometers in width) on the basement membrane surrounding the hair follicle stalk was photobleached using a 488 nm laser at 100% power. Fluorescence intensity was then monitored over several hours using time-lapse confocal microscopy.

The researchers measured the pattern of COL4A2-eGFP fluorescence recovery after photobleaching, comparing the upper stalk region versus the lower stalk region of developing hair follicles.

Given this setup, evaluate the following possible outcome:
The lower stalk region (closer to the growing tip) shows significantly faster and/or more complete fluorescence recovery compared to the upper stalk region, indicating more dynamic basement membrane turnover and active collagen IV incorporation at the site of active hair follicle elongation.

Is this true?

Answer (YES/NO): YES